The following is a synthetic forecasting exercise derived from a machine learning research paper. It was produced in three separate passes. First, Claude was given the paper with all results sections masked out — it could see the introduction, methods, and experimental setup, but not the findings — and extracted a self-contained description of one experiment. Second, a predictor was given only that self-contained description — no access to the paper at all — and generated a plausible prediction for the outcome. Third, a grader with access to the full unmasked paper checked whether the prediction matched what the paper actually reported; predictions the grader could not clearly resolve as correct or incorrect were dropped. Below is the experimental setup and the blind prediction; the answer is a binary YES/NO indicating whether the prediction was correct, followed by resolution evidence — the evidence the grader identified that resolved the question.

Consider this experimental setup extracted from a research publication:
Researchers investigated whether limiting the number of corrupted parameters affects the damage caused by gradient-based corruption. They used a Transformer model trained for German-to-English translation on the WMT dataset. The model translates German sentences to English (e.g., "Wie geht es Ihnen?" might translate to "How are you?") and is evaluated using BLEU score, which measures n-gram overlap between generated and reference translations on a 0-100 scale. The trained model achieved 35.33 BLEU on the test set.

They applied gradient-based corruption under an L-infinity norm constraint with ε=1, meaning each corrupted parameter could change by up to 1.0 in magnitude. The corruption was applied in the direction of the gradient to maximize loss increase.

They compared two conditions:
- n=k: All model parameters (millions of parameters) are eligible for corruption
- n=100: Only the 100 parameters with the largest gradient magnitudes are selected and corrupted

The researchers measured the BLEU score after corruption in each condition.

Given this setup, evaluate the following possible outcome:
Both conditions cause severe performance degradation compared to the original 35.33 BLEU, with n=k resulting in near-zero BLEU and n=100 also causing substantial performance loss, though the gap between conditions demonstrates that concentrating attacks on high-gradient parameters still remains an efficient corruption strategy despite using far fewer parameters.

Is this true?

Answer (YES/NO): NO